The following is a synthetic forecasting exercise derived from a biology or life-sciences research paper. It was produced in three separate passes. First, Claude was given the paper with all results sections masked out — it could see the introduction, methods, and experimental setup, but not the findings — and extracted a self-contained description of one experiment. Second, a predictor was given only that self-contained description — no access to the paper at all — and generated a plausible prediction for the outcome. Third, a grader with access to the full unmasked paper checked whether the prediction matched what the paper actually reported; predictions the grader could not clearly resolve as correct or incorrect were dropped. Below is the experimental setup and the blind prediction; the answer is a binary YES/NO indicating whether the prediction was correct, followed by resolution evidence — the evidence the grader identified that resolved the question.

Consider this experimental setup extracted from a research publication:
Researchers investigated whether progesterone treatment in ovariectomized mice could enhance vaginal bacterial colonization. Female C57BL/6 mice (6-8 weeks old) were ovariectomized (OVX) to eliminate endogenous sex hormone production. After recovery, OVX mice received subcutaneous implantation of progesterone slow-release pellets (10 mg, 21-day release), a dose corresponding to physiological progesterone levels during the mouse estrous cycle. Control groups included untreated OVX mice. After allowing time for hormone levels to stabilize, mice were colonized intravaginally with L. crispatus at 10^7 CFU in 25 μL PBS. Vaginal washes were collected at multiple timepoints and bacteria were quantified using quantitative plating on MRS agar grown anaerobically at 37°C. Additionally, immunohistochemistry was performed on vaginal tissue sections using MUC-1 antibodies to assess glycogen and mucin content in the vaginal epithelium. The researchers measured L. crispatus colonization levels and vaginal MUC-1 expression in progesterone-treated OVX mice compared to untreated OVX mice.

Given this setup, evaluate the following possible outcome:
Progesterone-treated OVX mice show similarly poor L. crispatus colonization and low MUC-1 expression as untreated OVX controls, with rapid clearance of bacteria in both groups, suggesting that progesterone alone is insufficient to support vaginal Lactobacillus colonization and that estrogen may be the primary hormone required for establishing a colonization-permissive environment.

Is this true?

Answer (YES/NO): NO